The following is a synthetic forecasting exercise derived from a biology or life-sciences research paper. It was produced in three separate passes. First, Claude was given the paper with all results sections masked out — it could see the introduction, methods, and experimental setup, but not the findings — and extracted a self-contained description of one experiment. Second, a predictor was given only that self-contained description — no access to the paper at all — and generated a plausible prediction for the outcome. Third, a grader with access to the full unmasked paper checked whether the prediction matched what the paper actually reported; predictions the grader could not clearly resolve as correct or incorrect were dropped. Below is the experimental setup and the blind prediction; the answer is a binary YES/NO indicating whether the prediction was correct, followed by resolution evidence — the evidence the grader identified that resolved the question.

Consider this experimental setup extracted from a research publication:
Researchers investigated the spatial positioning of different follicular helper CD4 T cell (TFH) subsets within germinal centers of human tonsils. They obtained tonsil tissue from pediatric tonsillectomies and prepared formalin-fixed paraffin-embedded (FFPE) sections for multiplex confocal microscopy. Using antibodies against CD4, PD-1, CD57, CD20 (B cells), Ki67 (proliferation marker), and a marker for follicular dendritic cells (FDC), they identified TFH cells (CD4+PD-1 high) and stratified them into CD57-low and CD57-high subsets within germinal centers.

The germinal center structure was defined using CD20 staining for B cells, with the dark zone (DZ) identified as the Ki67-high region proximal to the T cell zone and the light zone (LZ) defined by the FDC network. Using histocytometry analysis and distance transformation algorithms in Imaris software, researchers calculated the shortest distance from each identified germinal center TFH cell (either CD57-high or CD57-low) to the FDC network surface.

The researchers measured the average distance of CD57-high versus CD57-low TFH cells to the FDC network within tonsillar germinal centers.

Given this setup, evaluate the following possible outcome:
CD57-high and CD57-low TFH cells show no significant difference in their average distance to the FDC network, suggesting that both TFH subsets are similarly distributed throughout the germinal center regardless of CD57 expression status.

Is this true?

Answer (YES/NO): NO